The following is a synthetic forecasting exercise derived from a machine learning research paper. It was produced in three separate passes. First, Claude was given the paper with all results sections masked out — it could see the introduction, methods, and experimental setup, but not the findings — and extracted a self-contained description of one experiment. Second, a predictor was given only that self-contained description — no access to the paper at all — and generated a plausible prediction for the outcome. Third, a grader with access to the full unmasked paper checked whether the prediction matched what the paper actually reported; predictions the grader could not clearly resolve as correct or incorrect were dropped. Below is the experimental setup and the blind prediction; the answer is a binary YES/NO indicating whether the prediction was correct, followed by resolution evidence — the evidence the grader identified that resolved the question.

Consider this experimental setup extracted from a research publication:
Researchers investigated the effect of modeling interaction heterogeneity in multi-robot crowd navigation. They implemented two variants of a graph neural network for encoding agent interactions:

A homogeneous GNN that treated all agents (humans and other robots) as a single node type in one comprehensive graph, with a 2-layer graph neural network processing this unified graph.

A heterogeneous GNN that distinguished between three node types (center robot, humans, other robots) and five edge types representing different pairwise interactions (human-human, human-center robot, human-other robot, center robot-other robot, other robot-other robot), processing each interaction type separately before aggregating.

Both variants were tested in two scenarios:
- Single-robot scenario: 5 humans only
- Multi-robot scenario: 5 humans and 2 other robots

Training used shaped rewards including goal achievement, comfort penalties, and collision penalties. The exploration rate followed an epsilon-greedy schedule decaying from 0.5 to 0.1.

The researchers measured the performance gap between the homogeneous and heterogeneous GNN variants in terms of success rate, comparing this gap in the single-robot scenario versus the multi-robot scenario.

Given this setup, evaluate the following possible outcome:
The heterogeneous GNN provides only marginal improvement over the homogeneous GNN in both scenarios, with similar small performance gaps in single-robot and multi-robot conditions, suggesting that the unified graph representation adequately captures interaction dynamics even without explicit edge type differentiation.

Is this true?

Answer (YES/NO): NO